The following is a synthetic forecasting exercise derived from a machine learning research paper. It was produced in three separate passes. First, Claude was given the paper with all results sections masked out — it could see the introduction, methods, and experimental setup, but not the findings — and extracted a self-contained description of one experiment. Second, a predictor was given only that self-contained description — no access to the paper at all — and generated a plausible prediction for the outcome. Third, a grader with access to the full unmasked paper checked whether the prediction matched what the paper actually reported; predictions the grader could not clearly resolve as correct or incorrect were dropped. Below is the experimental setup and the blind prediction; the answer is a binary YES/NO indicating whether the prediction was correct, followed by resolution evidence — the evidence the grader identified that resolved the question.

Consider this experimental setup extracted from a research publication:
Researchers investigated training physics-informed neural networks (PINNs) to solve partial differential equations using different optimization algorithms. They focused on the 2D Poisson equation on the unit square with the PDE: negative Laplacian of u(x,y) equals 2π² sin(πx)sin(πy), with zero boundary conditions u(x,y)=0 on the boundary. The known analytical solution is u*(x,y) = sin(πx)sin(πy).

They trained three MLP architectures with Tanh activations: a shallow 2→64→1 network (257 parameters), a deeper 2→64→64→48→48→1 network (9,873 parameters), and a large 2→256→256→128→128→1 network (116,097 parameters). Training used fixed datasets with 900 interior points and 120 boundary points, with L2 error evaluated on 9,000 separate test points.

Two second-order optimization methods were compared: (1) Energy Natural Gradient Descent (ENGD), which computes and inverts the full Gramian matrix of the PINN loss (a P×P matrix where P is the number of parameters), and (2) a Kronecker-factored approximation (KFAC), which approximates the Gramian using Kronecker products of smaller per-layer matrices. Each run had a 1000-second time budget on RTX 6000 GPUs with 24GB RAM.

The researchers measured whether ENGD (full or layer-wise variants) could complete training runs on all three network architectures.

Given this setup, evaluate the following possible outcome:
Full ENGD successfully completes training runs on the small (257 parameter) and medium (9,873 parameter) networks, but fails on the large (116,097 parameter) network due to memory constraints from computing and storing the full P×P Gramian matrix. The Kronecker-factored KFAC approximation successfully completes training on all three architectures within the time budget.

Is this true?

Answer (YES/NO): YES